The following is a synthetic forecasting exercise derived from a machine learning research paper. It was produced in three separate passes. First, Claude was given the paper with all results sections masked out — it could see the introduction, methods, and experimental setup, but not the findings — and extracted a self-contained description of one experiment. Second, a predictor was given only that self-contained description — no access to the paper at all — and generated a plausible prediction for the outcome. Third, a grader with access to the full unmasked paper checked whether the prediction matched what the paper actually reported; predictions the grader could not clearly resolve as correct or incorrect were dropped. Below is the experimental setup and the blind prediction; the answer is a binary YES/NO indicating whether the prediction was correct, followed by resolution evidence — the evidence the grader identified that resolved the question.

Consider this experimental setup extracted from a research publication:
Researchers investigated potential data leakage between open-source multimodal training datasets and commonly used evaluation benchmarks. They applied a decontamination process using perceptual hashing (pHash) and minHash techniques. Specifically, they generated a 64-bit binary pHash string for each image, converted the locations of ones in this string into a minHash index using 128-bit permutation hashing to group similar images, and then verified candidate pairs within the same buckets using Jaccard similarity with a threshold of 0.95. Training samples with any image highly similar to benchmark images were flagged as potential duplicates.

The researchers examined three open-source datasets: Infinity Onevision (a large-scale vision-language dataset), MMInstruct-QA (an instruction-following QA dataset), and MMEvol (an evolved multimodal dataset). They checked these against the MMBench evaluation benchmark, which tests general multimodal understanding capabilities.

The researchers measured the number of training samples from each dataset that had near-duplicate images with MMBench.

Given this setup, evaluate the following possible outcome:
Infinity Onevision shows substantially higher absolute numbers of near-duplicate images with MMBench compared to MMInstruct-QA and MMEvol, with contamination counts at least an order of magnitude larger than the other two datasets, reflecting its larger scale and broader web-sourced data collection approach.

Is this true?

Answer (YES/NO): NO